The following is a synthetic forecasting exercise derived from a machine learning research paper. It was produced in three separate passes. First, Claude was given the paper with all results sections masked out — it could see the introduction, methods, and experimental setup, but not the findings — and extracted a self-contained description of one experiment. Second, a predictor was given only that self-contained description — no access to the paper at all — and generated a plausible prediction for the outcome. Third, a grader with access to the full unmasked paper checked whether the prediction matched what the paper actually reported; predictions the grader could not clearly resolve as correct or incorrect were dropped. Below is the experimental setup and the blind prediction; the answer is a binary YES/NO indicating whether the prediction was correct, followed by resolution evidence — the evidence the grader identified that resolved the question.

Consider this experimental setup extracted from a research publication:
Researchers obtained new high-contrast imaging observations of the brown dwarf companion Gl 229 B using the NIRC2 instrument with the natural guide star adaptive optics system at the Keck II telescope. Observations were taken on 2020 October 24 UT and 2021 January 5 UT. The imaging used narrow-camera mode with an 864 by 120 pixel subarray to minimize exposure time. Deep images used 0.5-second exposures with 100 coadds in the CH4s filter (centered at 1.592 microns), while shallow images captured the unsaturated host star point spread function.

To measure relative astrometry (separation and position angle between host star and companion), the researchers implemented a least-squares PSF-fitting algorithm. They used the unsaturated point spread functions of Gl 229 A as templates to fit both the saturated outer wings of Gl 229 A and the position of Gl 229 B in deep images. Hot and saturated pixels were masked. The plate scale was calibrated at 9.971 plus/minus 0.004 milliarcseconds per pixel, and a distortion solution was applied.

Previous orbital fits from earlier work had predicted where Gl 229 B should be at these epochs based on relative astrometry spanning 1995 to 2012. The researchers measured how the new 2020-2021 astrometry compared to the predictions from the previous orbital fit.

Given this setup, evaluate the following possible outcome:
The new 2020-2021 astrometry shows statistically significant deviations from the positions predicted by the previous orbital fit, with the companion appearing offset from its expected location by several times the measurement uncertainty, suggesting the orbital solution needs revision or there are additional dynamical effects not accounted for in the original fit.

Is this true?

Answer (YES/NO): NO